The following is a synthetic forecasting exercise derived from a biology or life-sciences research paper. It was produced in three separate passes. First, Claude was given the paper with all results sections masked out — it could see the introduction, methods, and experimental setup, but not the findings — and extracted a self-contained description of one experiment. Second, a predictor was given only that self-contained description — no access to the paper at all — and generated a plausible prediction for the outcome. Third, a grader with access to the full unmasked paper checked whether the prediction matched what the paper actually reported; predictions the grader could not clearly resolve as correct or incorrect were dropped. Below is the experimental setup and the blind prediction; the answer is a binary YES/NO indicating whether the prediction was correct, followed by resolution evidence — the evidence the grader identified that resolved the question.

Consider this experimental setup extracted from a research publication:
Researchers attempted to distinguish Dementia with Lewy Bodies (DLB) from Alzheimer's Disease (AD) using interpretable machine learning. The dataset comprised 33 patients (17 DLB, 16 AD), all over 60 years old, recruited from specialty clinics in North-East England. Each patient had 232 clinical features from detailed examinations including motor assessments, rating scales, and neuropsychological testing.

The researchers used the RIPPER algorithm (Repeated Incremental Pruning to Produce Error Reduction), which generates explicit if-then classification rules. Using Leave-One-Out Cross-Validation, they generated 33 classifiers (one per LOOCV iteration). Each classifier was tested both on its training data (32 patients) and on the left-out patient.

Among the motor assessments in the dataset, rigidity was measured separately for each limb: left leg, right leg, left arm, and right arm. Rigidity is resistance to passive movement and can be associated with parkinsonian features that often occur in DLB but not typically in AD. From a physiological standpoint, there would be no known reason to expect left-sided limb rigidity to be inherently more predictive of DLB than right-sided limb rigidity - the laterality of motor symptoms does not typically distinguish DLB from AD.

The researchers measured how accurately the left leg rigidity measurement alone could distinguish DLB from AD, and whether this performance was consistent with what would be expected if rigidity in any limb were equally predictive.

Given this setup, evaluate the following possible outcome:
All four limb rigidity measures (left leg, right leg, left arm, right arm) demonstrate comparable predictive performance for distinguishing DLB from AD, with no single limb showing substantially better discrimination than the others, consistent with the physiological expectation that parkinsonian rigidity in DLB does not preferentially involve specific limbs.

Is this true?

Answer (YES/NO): NO